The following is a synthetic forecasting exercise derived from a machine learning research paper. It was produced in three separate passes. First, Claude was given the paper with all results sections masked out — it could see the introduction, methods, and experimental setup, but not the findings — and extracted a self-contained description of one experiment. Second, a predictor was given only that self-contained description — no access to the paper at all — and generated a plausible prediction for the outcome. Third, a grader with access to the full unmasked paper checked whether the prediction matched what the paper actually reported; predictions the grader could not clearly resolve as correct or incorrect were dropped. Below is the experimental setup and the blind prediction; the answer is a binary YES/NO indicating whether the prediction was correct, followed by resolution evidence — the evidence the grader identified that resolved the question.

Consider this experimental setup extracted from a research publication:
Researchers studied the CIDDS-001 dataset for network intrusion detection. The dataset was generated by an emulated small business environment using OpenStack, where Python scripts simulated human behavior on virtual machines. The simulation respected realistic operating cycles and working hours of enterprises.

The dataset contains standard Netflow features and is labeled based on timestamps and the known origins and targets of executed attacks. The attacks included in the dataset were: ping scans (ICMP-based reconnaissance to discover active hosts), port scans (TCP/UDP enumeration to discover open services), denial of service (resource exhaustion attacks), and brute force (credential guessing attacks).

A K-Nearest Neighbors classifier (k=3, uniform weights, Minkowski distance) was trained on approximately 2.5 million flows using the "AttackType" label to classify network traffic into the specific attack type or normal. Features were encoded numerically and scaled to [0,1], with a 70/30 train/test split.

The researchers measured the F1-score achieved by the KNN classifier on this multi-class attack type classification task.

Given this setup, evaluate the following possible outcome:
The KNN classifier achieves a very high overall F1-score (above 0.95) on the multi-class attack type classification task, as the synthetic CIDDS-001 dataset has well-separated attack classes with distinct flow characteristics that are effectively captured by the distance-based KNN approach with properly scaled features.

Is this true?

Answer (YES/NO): NO